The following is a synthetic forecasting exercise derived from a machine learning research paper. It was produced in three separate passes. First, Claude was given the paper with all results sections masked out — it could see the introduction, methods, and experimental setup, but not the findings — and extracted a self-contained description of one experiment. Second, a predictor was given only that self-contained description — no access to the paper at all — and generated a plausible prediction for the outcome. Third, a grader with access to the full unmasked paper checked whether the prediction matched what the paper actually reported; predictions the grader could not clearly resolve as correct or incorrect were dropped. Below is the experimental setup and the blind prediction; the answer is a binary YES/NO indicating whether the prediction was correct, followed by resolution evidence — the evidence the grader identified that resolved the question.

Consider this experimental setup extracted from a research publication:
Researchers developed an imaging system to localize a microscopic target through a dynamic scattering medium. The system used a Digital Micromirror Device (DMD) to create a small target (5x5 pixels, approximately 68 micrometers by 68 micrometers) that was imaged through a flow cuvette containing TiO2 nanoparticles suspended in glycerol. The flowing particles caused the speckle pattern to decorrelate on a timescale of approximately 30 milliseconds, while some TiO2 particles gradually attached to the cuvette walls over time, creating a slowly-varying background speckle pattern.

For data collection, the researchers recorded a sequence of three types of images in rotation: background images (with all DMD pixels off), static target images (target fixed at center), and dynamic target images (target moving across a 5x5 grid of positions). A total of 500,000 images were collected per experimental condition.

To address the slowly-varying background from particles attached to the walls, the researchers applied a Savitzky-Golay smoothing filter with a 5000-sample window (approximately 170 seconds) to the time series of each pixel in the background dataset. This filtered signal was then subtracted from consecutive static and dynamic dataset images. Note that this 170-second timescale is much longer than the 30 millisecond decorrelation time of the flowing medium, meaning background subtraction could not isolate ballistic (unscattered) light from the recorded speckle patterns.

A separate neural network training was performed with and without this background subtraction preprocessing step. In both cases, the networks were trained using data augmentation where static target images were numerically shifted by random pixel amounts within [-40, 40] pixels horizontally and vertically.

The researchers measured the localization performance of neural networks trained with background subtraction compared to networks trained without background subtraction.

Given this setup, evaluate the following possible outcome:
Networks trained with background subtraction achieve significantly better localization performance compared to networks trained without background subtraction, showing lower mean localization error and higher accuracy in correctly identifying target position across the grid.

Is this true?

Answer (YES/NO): YES